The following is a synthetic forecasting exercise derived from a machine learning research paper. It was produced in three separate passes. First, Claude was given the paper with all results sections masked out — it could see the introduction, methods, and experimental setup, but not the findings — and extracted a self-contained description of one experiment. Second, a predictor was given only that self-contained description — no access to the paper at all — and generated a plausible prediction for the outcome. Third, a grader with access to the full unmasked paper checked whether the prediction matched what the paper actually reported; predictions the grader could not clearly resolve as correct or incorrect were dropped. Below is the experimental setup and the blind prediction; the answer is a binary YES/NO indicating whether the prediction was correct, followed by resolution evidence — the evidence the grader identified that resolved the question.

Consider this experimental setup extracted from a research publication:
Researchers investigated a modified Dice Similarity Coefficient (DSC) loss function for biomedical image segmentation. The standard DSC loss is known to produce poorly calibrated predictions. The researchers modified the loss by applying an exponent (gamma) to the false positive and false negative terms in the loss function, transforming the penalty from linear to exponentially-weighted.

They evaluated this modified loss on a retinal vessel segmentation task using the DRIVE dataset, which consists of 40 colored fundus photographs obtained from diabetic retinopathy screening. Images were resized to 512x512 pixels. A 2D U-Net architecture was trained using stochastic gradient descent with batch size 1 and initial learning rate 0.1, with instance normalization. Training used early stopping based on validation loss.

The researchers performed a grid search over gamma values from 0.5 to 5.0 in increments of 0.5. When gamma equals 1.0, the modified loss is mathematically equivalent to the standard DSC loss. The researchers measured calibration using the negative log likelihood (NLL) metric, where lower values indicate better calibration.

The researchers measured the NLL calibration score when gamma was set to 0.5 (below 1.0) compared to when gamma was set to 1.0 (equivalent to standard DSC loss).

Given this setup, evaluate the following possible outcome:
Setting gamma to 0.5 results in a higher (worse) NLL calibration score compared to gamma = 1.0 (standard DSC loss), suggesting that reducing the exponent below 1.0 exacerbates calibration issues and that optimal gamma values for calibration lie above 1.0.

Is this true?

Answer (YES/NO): YES